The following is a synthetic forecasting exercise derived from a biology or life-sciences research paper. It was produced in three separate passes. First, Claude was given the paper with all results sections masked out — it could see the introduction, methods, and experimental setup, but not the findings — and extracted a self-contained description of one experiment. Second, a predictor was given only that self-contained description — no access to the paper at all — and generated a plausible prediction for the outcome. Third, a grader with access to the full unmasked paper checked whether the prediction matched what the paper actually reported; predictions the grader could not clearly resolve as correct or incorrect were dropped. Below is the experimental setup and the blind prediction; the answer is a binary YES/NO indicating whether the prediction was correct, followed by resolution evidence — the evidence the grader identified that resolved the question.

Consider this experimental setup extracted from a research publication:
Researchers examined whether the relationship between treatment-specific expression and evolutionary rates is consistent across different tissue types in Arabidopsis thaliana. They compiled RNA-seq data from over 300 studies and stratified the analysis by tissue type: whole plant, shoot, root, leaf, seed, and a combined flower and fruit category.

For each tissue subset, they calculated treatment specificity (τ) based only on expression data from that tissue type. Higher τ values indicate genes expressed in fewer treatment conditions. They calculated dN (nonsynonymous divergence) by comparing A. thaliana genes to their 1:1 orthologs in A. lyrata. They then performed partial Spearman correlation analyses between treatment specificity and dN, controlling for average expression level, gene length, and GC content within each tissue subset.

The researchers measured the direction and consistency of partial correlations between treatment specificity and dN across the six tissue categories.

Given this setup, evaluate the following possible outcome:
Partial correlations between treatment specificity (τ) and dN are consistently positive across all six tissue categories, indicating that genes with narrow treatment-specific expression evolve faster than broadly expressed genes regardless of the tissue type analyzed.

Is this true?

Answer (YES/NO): YES